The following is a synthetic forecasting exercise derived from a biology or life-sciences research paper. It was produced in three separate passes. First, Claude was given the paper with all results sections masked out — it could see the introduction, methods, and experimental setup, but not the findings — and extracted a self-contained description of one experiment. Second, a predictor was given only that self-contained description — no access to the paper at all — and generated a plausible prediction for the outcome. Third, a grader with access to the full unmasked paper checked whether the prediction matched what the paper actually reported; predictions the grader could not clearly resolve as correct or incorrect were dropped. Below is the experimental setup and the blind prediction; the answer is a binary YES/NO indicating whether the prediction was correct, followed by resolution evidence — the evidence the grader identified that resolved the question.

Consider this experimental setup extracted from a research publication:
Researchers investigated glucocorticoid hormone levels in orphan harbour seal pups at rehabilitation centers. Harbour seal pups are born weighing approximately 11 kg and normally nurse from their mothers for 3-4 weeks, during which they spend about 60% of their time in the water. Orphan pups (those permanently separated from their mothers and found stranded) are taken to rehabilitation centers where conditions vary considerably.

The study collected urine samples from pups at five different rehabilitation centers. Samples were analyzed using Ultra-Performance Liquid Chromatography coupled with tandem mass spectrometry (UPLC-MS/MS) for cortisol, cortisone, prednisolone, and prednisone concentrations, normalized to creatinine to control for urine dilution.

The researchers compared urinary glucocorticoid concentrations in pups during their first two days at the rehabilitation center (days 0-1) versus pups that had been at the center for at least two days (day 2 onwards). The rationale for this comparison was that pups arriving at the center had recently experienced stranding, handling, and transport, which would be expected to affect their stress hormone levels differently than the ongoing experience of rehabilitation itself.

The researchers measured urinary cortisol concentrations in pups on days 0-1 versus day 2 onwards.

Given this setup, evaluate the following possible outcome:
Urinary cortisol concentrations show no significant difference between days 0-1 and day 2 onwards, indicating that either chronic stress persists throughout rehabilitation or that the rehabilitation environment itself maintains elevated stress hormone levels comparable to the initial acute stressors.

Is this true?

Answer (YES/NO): NO